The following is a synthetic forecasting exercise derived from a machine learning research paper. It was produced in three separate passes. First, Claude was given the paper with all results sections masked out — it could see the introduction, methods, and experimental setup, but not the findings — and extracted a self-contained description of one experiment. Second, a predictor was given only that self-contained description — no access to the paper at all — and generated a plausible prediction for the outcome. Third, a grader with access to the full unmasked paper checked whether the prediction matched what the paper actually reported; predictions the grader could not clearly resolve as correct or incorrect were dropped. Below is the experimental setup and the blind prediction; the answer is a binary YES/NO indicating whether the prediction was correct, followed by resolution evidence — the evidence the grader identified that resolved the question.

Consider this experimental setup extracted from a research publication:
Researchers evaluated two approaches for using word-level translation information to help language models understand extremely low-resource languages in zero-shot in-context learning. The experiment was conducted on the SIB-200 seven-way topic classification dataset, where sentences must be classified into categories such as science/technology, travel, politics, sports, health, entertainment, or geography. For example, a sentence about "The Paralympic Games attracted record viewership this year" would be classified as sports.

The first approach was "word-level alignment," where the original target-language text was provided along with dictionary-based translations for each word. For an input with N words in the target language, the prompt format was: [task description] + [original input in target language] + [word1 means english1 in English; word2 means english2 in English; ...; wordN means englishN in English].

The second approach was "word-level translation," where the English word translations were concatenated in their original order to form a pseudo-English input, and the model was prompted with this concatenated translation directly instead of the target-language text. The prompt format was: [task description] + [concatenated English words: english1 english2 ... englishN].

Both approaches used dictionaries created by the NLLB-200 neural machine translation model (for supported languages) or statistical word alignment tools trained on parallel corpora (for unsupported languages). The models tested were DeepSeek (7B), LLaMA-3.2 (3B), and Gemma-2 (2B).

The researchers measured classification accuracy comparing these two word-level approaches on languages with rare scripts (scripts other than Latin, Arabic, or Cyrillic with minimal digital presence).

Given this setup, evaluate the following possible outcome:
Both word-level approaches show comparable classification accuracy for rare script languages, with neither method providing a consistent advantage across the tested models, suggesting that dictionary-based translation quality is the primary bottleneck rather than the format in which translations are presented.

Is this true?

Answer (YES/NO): NO